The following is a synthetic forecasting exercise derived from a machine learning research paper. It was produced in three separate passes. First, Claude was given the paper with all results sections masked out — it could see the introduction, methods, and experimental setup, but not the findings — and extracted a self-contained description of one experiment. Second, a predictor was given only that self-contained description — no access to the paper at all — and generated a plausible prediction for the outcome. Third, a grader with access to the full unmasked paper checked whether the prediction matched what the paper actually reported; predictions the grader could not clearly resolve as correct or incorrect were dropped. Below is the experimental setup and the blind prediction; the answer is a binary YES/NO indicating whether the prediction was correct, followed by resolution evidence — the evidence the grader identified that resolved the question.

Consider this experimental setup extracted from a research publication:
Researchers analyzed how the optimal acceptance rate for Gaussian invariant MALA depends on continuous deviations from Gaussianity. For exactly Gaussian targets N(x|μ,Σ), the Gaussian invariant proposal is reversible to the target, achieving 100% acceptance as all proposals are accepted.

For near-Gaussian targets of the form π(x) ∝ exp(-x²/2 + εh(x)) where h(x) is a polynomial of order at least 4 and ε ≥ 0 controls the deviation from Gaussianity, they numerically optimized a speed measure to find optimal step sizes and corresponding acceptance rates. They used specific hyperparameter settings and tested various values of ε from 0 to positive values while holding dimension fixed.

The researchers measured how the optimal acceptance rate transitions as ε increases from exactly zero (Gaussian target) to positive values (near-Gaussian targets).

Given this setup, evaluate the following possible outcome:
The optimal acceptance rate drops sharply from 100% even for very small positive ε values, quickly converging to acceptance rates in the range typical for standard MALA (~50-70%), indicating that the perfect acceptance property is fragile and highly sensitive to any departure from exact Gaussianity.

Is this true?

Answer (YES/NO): NO